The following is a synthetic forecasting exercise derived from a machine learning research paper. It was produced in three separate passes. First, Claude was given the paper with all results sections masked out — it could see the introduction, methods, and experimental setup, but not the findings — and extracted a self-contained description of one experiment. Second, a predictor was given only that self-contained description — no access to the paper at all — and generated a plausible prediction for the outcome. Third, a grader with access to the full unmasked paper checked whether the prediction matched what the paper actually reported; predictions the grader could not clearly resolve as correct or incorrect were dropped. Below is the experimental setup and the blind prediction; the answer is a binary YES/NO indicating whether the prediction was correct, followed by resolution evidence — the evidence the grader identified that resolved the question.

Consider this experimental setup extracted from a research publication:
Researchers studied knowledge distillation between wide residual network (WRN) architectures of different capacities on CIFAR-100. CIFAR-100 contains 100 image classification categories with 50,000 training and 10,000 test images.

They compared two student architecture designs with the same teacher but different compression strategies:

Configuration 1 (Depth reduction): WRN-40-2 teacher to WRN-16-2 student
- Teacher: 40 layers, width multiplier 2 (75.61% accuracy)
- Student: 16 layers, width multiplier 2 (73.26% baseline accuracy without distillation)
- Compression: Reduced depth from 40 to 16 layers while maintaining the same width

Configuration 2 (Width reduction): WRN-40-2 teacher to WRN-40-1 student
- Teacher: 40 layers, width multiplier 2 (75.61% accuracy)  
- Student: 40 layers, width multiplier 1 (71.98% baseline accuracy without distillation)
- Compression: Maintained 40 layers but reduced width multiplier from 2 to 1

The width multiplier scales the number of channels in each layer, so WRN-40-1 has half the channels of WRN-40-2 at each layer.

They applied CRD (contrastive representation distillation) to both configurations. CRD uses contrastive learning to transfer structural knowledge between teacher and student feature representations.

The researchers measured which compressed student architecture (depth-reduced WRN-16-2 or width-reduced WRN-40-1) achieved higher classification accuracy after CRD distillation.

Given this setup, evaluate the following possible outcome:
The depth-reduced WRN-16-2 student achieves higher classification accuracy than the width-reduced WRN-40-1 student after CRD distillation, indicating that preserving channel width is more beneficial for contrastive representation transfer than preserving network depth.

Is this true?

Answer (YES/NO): YES